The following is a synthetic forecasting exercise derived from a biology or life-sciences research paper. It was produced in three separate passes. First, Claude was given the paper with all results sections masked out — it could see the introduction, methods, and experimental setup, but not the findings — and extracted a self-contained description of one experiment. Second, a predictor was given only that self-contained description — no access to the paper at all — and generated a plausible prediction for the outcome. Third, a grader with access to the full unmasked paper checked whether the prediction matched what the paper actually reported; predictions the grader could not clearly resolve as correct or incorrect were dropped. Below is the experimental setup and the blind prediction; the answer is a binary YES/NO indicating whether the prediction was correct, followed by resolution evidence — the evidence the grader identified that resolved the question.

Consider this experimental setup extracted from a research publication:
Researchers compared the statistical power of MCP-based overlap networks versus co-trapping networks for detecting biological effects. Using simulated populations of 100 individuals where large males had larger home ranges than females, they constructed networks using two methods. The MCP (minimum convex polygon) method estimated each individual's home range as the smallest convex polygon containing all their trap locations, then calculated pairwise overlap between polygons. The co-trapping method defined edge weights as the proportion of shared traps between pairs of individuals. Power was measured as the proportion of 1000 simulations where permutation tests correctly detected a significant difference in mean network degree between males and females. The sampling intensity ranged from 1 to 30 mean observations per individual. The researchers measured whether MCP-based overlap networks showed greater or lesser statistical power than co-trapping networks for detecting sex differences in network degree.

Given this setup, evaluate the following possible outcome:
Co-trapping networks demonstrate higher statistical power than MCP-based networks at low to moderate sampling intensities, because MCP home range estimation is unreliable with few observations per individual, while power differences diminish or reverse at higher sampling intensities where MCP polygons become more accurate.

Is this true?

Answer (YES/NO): NO